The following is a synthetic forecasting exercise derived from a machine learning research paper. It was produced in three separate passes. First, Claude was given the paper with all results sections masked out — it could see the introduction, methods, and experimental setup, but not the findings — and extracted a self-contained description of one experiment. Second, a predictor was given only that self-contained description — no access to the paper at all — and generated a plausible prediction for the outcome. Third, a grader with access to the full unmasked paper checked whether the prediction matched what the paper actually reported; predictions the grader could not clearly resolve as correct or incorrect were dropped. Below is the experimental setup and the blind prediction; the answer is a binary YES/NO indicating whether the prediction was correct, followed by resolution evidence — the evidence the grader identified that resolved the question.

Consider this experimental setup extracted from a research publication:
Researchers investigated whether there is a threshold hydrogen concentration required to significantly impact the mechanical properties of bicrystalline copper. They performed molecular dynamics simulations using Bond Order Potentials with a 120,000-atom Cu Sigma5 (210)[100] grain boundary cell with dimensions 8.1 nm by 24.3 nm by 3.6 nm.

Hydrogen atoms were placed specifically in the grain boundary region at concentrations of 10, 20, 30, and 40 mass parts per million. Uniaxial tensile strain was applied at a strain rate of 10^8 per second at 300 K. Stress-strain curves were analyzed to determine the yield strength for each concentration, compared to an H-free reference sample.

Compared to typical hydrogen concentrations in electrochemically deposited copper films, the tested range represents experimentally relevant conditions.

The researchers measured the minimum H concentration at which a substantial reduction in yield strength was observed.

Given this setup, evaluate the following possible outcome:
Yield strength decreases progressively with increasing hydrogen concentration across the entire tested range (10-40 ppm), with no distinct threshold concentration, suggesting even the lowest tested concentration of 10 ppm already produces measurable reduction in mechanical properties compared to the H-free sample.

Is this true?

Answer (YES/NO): NO